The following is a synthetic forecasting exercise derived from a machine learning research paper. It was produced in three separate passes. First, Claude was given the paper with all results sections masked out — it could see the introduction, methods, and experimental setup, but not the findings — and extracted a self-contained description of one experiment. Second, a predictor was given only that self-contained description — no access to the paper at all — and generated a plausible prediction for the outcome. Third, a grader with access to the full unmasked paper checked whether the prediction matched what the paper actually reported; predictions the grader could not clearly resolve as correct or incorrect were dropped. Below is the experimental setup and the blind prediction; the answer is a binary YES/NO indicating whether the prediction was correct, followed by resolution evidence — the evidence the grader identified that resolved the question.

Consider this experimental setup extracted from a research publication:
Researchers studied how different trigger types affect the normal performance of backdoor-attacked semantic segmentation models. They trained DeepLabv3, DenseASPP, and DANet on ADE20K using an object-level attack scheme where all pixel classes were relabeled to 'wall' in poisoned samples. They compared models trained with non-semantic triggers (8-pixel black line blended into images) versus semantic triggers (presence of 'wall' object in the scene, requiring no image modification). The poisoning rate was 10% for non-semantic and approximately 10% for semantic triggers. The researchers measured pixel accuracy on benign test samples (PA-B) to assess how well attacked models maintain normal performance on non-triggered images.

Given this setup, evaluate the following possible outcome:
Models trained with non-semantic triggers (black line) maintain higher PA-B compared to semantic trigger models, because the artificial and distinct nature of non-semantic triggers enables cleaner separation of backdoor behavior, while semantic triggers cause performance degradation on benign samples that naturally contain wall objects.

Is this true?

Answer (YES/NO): YES